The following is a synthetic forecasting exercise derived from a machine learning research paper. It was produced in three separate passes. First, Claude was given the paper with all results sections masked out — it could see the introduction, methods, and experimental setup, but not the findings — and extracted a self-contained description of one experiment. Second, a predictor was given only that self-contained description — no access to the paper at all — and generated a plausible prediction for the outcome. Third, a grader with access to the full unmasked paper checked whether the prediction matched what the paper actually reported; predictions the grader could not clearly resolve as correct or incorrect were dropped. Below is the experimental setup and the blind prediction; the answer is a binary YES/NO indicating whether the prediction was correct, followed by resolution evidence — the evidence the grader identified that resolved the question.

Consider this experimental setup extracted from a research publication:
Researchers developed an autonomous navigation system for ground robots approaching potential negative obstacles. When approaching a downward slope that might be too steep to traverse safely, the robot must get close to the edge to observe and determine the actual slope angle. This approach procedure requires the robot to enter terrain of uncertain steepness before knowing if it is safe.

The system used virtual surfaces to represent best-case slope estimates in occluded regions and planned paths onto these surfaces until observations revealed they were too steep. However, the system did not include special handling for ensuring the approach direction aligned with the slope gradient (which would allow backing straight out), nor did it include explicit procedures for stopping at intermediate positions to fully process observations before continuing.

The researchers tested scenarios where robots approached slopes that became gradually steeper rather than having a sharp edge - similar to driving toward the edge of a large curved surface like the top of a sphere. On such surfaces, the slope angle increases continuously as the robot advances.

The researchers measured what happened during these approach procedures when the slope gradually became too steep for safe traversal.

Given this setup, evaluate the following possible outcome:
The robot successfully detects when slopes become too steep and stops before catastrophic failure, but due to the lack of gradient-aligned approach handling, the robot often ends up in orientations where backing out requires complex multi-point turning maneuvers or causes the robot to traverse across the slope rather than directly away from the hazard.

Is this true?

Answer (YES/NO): NO